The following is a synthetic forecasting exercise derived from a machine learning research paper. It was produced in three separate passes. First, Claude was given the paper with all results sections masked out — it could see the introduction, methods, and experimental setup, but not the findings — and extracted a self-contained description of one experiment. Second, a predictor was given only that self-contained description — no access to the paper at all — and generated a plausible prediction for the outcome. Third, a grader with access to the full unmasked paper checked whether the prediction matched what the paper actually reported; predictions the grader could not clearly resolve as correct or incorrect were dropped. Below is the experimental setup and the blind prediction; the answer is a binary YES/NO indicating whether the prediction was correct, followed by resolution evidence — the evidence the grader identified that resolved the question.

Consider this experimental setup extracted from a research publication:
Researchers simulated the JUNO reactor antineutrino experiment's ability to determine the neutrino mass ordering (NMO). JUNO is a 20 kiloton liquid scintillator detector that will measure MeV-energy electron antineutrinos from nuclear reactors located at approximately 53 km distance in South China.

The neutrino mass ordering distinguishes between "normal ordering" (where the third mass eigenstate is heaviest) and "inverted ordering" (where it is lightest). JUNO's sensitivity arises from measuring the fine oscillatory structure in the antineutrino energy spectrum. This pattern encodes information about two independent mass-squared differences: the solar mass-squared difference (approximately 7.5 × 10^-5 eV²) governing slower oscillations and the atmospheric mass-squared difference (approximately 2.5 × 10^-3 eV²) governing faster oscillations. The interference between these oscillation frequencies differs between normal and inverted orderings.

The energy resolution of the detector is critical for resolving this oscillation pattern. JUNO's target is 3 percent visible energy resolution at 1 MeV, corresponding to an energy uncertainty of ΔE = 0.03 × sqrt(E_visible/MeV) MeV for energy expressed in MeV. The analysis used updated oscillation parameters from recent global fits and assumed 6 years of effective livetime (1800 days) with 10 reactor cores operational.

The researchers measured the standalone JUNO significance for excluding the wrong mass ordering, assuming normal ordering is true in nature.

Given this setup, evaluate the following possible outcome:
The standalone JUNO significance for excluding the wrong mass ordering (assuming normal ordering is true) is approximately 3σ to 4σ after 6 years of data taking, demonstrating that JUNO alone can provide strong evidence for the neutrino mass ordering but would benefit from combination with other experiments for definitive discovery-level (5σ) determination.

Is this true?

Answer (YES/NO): NO